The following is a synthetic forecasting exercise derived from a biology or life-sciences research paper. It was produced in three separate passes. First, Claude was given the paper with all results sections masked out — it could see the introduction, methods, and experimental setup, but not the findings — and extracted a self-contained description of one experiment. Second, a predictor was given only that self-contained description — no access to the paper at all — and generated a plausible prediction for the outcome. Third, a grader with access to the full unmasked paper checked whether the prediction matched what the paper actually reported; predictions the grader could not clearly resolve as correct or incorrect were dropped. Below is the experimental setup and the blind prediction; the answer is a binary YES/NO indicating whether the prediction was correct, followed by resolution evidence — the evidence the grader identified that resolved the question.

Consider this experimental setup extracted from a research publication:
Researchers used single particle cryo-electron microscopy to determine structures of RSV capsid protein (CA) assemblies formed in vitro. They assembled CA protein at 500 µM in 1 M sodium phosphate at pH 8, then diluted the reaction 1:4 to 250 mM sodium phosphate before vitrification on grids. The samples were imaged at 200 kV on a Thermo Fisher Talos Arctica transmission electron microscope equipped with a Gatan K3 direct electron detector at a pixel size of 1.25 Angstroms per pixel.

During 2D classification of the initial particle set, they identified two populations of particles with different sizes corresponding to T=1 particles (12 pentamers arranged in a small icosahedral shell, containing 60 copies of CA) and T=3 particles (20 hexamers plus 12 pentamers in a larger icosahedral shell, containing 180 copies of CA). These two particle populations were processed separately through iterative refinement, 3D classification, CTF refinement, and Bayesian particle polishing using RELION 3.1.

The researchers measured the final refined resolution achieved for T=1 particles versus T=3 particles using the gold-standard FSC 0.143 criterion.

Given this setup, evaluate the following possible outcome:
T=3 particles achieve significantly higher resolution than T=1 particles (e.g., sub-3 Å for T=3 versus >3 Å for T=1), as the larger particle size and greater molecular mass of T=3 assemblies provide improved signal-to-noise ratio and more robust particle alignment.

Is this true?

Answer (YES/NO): NO